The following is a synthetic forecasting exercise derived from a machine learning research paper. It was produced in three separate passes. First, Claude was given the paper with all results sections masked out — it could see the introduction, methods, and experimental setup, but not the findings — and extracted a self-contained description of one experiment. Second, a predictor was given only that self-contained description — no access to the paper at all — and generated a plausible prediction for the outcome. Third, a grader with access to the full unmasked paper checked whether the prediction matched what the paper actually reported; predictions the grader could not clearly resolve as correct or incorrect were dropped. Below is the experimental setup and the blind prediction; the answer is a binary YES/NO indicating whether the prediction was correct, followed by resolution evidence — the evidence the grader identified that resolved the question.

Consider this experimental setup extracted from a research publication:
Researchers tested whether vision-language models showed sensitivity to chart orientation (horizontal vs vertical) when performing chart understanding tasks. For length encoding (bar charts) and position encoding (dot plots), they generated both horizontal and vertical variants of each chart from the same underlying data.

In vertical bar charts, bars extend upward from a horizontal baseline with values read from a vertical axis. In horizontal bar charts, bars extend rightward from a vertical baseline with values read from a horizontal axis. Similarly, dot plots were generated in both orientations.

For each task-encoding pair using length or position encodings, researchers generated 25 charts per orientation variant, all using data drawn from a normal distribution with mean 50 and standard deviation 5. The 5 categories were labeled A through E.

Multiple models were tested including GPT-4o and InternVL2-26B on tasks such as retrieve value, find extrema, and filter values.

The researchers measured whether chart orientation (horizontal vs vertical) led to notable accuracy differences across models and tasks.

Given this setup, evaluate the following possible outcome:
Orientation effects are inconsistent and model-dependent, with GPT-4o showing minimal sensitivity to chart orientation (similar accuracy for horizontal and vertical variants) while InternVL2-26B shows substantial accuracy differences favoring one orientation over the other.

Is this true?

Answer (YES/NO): NO